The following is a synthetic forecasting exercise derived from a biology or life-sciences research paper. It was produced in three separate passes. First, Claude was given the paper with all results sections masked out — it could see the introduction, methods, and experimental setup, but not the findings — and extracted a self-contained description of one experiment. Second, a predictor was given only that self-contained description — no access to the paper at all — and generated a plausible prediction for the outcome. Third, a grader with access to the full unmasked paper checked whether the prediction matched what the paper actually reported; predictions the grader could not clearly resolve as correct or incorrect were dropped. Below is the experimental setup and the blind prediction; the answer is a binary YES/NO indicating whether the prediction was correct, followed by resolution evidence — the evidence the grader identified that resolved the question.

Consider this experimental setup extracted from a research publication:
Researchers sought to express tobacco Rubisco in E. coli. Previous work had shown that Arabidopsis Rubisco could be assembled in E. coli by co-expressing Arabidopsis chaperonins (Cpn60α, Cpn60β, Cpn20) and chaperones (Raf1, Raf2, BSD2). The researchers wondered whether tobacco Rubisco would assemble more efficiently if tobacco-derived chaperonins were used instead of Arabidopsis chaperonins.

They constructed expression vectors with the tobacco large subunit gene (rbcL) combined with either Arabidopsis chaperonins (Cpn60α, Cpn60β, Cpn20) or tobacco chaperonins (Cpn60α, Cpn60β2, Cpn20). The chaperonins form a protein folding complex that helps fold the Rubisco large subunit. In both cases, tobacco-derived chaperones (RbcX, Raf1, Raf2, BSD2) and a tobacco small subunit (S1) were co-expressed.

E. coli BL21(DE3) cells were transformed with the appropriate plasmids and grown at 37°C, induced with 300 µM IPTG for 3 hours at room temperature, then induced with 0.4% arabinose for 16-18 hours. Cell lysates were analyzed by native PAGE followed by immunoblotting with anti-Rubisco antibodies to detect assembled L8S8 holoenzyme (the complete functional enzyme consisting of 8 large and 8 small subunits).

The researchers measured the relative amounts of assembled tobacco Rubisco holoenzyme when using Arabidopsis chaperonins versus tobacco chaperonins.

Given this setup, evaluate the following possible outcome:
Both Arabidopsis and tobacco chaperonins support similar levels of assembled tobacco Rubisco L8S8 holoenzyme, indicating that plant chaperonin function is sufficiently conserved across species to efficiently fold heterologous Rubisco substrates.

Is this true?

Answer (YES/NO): NO